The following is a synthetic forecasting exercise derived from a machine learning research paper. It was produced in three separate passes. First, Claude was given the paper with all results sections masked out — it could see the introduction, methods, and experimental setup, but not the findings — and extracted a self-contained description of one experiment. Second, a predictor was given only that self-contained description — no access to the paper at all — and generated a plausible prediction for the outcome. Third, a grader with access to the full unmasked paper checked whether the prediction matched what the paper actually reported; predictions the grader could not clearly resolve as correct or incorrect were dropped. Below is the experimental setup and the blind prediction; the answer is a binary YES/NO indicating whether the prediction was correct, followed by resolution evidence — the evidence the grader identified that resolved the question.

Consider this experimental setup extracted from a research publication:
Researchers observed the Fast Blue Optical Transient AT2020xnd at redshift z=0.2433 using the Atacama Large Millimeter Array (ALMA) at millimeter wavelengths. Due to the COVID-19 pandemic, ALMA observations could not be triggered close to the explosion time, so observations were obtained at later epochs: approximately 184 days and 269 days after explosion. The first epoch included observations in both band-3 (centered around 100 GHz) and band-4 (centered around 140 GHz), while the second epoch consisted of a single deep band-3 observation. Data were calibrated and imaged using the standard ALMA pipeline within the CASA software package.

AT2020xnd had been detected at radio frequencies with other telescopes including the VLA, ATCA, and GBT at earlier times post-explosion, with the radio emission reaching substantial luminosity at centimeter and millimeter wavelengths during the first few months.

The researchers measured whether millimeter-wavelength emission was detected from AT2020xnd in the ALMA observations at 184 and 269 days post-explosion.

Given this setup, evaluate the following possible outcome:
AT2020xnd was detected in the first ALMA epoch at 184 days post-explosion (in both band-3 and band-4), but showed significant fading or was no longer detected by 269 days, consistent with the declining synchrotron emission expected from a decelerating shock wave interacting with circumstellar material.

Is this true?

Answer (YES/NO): NO